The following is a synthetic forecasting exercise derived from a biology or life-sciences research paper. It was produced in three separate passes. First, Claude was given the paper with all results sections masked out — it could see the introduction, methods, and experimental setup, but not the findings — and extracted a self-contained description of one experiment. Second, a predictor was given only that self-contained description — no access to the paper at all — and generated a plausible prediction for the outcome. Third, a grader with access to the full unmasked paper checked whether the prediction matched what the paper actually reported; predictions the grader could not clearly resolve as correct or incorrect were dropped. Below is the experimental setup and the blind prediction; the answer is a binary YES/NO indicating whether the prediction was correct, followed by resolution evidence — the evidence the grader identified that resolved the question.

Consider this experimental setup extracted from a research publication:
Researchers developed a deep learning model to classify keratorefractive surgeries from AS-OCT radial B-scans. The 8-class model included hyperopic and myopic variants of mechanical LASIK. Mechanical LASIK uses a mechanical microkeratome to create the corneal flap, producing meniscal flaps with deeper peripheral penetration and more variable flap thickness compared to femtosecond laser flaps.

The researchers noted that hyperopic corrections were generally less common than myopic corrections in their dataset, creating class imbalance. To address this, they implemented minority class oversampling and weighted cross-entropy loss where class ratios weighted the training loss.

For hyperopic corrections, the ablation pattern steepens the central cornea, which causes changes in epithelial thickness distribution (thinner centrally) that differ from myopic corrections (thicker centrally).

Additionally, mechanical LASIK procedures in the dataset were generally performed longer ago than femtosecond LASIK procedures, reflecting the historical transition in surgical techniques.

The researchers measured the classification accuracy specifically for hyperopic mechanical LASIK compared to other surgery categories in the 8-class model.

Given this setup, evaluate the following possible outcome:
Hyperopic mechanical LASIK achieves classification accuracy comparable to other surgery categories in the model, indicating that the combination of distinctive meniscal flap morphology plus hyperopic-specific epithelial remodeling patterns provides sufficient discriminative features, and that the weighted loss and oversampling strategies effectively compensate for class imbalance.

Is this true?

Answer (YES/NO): NO